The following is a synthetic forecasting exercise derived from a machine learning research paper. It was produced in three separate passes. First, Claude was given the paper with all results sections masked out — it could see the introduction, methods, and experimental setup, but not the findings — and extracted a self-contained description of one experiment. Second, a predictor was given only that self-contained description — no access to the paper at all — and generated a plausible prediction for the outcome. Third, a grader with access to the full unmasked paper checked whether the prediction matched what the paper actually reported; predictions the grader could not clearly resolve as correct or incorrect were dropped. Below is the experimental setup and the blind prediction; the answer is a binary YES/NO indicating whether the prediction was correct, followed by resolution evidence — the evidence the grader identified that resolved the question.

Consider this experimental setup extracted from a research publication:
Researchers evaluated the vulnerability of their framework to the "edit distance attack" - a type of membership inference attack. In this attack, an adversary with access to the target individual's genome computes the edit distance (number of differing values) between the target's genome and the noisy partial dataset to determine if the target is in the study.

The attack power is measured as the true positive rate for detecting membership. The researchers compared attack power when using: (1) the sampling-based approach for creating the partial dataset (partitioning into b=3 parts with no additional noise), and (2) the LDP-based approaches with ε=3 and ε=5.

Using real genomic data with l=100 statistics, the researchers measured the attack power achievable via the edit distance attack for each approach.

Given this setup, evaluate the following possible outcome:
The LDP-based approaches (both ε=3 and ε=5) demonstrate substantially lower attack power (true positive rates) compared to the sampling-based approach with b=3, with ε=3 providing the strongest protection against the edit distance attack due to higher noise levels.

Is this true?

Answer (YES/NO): NO